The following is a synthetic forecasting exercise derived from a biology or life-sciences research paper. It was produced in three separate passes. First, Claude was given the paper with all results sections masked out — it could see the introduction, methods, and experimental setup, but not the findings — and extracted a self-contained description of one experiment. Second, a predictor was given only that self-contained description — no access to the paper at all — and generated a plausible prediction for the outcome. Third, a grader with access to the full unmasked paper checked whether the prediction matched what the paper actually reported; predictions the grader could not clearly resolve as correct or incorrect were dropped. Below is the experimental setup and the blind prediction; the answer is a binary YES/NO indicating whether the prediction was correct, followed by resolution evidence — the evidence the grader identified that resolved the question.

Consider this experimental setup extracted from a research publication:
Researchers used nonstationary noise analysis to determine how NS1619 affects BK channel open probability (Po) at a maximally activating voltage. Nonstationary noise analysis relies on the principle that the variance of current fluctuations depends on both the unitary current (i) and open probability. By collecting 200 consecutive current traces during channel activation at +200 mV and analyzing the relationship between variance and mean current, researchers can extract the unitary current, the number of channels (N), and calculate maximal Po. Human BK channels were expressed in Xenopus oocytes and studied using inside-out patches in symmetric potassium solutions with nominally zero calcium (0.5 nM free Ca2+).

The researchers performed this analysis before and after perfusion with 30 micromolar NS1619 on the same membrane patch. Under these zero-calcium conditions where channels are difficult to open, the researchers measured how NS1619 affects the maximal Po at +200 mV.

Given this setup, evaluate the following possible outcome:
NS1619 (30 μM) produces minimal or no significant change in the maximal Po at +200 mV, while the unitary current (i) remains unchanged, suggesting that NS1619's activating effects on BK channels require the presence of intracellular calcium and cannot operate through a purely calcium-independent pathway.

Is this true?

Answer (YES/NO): NO